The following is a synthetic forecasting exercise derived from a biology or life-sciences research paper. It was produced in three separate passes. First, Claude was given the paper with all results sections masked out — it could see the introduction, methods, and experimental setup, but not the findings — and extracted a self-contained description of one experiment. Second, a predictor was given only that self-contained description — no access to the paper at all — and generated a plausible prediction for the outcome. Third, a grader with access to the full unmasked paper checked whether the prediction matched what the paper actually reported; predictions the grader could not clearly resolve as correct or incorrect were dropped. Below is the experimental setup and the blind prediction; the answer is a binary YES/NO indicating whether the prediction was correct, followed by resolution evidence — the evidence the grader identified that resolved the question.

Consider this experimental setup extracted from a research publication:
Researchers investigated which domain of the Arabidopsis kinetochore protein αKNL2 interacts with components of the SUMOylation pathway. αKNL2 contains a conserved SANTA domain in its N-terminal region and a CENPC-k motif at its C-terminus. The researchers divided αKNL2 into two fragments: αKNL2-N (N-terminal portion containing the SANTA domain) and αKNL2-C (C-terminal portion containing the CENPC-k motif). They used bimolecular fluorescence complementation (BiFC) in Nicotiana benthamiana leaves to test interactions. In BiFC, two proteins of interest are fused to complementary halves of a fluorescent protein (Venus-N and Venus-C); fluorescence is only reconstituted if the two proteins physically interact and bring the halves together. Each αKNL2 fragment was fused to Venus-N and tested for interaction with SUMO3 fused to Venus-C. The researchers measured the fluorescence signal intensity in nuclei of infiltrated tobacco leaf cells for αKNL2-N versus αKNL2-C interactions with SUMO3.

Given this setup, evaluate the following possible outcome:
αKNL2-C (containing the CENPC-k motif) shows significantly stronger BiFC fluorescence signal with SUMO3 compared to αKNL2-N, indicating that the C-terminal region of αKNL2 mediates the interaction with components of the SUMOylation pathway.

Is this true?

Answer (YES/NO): YES